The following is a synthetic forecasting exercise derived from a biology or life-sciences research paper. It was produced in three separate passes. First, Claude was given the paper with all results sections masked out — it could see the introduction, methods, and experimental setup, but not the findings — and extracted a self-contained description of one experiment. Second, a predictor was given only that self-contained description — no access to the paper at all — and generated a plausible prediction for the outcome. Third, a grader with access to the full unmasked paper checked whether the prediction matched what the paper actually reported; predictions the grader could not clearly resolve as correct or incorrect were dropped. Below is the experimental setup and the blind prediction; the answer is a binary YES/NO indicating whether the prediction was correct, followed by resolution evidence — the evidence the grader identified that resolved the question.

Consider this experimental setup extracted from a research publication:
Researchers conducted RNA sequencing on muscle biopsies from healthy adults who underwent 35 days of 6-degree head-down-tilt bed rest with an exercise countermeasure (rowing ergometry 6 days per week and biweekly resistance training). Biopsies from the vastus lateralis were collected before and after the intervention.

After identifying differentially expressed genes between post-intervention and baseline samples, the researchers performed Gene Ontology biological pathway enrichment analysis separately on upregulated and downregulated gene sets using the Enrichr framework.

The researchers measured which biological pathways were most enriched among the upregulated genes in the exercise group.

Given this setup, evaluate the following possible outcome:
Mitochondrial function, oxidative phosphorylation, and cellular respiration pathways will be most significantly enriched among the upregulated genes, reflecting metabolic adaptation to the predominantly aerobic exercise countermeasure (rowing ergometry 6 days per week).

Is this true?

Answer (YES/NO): NO